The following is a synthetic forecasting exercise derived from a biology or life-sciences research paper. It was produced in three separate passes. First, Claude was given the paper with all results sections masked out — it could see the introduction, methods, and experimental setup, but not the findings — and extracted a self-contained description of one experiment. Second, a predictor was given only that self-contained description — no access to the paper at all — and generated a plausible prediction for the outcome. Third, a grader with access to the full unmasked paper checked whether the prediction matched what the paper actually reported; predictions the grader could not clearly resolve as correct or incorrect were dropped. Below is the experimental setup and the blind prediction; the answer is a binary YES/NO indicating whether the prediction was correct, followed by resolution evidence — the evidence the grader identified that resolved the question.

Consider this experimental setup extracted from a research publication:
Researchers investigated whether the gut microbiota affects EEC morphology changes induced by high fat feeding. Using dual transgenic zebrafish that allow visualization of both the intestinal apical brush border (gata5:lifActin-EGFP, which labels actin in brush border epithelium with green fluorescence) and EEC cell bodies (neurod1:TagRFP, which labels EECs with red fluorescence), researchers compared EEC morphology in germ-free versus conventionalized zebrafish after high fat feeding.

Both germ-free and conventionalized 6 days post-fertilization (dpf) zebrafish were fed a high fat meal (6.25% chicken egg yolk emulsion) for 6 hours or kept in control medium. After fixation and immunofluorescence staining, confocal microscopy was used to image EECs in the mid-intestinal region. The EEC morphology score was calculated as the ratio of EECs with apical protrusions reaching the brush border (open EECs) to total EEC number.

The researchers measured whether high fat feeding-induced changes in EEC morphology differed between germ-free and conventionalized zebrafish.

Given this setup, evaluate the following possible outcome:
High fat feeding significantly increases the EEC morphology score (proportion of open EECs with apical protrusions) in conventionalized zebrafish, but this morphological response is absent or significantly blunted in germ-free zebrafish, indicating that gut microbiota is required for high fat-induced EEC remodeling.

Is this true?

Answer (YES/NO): NO